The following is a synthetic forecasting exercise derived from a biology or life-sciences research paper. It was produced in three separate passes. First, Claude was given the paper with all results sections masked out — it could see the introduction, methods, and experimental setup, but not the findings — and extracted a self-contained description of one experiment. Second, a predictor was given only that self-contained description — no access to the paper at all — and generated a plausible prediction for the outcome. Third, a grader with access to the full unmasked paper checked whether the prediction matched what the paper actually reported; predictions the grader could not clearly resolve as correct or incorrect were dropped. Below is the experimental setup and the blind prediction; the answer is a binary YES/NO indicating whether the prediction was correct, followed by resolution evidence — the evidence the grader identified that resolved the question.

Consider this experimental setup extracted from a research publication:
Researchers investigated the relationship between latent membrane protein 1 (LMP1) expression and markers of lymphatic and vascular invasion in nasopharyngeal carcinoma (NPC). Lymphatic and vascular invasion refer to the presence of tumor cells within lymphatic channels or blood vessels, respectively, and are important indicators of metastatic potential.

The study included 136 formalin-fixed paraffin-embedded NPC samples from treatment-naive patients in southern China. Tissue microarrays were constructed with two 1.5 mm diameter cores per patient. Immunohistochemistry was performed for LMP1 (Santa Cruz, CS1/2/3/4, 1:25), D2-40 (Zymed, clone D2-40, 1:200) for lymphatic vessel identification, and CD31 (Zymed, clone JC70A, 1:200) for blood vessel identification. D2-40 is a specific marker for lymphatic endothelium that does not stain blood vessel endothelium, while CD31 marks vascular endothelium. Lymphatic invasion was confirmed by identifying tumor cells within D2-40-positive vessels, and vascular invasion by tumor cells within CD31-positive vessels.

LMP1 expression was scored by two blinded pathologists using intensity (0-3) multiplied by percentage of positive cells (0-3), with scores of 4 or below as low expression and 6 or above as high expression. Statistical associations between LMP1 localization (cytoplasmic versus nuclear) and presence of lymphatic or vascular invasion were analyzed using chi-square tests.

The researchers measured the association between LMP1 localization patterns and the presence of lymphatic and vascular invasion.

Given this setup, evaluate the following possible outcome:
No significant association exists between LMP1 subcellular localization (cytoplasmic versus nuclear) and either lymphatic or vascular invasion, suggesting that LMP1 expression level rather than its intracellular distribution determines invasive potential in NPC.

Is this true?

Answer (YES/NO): NO